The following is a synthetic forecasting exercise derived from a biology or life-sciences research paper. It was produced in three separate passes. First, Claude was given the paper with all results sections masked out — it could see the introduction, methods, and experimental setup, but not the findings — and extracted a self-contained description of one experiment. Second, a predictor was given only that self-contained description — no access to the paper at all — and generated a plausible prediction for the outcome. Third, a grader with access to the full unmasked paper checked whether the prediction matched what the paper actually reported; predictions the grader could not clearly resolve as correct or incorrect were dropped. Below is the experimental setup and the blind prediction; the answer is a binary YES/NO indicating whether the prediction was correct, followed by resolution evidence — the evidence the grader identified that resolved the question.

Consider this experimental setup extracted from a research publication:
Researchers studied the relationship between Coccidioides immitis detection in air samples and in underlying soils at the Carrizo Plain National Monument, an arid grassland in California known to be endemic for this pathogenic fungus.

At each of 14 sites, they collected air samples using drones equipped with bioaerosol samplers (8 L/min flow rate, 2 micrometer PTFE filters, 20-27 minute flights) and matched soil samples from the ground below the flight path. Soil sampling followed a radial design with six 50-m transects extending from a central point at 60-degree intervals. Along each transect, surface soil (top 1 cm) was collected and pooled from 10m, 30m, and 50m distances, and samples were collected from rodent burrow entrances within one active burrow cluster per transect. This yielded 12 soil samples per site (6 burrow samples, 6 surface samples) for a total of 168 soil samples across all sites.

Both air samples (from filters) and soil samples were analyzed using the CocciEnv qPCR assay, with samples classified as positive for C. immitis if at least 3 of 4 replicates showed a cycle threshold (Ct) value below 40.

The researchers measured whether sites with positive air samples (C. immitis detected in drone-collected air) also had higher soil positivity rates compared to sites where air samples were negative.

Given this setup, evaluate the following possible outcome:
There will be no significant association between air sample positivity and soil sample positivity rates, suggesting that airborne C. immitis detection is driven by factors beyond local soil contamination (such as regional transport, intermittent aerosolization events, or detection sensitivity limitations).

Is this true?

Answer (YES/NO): YES